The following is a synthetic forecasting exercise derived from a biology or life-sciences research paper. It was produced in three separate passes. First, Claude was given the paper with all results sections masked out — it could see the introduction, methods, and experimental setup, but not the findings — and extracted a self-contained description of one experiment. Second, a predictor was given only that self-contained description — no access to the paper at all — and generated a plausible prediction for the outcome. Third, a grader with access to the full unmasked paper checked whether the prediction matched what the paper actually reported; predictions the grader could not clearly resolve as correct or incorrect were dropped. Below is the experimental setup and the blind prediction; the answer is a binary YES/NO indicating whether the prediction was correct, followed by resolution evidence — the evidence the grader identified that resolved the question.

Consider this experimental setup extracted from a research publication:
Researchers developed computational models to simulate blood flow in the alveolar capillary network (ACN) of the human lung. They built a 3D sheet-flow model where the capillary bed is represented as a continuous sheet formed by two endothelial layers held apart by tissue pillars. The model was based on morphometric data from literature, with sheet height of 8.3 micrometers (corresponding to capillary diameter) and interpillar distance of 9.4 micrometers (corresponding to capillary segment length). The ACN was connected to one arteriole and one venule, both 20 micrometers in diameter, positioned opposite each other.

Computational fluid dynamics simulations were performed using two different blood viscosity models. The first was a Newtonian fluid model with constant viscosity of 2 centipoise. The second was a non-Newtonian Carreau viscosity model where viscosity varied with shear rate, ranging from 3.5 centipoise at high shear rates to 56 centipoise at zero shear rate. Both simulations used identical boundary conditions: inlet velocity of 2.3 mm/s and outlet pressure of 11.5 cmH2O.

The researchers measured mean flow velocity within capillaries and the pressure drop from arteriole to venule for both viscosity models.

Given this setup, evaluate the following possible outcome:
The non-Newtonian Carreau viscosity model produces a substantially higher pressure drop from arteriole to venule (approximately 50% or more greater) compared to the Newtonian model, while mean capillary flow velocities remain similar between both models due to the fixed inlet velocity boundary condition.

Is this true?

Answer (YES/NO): YES